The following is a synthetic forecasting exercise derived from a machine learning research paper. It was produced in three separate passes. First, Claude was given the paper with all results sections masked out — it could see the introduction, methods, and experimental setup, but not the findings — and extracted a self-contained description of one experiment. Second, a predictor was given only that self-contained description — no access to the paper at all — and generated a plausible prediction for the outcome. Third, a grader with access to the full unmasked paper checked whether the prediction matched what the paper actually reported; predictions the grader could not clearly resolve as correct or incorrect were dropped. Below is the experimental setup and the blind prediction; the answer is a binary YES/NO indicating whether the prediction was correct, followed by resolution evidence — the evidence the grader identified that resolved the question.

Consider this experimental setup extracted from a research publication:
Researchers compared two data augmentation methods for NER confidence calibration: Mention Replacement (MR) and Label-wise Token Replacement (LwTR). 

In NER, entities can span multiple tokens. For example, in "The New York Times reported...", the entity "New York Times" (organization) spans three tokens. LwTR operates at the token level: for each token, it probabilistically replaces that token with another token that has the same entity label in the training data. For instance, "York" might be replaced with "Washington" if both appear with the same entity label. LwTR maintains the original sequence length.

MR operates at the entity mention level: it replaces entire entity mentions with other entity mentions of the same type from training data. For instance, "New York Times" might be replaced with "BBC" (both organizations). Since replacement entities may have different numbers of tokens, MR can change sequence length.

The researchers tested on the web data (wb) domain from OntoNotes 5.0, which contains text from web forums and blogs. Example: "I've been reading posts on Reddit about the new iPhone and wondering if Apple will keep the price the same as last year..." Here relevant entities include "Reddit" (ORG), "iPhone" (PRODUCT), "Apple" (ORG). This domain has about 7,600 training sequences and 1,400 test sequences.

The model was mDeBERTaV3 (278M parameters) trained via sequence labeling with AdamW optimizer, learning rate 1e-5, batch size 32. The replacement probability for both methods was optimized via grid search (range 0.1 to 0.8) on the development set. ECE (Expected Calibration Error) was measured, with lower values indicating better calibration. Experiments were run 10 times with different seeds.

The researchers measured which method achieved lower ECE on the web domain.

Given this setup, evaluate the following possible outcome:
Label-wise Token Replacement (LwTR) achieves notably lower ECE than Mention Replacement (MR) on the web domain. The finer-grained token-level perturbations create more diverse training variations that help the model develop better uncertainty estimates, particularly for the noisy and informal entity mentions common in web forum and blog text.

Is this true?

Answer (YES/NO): NO